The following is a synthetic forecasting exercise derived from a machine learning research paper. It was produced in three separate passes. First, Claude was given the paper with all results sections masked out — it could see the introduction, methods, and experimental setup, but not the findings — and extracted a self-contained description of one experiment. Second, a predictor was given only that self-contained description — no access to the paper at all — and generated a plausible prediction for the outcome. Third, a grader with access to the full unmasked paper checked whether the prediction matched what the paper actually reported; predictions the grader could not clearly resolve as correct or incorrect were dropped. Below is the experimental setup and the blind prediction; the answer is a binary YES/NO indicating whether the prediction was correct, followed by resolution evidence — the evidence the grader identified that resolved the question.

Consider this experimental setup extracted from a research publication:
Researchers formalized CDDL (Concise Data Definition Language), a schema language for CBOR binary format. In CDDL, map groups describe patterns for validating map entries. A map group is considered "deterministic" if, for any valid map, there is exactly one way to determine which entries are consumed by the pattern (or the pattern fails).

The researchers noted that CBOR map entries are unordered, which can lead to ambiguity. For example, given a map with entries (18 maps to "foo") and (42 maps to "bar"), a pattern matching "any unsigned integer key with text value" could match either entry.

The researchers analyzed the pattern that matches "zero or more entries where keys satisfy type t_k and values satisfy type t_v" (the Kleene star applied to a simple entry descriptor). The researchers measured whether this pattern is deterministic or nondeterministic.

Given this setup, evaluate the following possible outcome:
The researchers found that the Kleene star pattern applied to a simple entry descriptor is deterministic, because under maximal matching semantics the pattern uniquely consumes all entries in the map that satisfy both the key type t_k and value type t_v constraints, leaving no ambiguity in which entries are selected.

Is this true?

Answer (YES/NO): YES